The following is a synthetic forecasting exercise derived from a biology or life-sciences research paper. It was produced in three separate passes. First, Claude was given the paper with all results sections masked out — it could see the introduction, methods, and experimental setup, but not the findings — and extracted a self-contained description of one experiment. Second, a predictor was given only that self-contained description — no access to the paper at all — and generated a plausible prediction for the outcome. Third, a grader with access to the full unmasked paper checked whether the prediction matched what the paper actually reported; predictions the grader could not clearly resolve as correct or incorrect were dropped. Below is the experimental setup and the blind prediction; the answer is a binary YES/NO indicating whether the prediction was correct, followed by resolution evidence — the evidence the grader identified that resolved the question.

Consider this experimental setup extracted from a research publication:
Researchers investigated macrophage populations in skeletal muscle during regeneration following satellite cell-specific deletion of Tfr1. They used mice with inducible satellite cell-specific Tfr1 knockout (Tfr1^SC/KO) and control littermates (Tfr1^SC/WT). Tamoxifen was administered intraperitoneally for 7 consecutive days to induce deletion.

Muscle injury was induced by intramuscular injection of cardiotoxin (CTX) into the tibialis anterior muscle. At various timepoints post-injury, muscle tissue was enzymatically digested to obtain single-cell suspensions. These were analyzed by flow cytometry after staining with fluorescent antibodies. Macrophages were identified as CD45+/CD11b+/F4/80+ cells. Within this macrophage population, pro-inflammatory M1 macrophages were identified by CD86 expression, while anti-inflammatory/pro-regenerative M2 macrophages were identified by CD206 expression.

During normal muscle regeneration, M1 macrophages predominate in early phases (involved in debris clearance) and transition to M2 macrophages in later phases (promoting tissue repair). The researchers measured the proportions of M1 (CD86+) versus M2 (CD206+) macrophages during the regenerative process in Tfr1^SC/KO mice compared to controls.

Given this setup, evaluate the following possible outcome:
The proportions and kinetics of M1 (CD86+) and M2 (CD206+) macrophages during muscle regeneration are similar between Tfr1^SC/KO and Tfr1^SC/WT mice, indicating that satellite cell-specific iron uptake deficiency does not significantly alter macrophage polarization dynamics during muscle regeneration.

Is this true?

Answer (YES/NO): NO